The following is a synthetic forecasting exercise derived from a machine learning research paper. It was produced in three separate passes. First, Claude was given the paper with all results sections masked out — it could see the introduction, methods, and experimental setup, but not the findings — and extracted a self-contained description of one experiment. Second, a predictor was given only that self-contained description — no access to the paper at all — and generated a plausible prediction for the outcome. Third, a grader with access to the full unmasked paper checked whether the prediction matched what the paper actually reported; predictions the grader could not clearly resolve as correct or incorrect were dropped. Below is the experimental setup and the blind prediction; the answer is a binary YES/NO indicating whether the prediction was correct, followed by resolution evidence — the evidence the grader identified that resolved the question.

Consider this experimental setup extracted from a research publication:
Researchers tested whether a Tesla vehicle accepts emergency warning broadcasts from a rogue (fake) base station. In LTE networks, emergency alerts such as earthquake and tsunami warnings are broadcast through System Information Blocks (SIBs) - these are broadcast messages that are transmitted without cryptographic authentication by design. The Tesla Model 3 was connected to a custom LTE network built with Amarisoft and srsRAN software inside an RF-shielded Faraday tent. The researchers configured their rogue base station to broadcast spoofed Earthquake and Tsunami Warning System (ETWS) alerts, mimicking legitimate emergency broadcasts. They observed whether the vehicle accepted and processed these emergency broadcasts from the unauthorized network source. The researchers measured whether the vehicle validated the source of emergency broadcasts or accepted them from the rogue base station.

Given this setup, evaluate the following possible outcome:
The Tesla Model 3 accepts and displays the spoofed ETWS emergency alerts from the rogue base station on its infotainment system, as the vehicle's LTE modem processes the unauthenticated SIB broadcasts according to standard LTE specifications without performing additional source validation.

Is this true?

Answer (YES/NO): NO